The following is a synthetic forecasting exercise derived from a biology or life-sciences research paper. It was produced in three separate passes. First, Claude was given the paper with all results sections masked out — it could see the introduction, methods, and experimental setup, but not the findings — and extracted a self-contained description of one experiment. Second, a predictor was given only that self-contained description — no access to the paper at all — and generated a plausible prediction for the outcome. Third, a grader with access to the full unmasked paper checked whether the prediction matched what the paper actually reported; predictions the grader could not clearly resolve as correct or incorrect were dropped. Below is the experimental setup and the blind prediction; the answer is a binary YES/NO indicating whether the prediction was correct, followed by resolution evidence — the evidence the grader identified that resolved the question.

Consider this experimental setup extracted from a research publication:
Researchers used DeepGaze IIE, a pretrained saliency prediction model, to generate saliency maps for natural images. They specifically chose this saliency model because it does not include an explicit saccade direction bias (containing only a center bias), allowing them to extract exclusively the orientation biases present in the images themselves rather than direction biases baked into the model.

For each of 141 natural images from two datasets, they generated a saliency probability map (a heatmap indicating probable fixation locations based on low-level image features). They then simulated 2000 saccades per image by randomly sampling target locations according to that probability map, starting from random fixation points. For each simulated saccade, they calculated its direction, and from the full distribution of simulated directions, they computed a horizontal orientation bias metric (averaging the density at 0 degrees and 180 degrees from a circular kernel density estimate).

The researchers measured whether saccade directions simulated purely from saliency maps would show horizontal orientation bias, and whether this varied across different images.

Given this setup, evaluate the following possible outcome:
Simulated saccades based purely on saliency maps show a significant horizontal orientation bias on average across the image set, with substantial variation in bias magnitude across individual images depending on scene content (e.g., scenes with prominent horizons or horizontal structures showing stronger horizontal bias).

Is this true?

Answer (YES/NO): YES